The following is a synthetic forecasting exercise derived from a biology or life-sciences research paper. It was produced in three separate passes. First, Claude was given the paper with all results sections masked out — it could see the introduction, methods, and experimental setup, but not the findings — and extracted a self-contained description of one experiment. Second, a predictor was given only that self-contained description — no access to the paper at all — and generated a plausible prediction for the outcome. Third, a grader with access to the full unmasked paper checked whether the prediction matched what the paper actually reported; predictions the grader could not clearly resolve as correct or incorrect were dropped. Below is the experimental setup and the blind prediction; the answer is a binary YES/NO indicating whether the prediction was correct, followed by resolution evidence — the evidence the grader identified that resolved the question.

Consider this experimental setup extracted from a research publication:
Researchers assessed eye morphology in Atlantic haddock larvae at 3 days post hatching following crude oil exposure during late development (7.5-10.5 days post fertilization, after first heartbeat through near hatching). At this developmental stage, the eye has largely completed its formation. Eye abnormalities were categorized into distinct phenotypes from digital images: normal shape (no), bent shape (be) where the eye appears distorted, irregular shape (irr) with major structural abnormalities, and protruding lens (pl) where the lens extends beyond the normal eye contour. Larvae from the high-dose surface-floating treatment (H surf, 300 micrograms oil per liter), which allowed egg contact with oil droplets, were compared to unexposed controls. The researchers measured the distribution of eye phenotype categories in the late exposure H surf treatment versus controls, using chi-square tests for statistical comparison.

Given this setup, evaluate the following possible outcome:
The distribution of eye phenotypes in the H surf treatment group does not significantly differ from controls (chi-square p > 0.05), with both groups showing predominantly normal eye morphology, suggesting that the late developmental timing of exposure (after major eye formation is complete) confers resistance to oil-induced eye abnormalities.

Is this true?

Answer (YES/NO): NO